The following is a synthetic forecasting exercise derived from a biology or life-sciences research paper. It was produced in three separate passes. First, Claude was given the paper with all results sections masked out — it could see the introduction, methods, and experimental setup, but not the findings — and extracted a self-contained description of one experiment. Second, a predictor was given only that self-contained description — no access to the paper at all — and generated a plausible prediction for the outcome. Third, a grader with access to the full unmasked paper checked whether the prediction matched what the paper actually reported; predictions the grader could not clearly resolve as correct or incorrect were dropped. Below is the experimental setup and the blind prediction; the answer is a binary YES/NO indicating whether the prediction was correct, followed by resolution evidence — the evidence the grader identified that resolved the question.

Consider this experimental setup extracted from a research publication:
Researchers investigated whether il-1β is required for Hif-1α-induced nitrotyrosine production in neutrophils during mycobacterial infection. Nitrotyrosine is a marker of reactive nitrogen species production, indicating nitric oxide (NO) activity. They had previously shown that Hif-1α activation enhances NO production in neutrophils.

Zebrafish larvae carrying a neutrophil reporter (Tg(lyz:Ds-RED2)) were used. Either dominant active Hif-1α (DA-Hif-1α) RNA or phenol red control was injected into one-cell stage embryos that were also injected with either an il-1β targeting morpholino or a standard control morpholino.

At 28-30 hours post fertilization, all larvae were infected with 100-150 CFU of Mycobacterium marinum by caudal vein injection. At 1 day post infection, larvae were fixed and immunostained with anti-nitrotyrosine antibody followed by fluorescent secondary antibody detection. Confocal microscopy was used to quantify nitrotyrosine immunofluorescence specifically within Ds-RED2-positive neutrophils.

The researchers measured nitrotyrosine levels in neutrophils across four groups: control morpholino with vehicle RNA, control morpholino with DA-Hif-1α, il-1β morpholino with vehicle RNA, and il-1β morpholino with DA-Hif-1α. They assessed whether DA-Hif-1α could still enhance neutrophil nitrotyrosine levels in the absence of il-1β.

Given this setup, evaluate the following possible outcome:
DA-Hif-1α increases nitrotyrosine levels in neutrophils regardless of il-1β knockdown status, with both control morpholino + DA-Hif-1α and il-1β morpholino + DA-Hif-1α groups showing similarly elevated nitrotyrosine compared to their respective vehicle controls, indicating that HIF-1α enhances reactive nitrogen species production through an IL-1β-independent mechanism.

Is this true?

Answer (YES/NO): NO